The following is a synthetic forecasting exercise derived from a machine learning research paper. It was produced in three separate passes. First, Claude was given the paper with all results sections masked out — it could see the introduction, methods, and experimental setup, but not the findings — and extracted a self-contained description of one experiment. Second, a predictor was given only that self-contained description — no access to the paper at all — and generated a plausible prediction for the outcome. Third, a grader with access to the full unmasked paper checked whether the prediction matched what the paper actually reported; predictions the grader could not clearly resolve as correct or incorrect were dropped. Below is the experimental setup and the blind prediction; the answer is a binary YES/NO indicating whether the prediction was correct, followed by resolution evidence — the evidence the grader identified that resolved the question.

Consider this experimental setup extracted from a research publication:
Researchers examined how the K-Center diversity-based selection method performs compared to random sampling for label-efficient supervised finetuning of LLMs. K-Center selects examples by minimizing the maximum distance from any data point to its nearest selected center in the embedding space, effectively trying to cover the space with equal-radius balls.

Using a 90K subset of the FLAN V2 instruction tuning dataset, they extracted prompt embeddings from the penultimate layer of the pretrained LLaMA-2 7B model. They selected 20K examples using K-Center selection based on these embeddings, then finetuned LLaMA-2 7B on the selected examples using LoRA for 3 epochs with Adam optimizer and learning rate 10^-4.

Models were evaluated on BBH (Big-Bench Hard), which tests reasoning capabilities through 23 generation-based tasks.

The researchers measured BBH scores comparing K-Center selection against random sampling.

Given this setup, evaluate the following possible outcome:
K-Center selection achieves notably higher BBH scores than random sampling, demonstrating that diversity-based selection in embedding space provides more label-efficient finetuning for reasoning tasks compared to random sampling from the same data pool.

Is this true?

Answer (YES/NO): NO